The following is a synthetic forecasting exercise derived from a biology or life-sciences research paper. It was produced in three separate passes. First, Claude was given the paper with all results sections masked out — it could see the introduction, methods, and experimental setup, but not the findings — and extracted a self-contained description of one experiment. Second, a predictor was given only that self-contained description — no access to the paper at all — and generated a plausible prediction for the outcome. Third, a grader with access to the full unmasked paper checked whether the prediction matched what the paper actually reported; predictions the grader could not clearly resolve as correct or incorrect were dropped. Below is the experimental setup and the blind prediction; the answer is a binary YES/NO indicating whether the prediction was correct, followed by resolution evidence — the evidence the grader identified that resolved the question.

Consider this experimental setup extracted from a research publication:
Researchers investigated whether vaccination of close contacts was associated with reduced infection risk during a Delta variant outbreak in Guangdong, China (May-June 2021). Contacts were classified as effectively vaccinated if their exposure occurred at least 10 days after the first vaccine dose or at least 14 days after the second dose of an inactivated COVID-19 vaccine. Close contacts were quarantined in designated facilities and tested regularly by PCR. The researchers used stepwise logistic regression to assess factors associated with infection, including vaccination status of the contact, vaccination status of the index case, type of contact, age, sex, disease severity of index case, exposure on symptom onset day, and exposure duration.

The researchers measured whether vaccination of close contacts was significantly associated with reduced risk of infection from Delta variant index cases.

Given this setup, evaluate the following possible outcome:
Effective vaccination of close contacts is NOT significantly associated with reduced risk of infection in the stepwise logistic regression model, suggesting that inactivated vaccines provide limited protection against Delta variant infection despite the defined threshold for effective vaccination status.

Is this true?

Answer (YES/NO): YES